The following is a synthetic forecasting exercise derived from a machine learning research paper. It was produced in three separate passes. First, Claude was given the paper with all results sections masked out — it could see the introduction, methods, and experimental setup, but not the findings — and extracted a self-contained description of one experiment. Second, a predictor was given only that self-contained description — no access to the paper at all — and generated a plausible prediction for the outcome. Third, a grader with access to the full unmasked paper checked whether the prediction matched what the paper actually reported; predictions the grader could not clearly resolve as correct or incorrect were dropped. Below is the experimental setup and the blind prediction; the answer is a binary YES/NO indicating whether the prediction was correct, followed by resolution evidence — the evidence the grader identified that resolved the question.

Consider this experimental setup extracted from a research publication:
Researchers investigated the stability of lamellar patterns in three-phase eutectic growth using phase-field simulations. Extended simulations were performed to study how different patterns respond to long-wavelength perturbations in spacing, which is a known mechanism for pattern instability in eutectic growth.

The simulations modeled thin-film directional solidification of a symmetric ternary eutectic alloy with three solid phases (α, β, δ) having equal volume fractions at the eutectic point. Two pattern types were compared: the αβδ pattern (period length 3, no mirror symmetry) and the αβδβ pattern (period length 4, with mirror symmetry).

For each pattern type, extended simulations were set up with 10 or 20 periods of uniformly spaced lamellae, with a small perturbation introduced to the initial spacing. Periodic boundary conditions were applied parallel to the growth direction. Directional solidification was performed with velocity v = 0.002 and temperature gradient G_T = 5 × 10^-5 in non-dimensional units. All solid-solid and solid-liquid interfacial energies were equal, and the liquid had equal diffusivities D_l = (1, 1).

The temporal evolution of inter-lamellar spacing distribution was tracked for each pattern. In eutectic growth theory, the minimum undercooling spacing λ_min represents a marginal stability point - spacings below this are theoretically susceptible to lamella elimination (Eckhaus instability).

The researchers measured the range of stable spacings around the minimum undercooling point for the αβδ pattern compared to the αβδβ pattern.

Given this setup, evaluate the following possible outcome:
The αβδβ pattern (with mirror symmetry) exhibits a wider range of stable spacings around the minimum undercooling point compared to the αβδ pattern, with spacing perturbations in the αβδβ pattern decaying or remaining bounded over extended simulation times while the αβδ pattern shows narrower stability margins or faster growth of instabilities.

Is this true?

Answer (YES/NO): NO